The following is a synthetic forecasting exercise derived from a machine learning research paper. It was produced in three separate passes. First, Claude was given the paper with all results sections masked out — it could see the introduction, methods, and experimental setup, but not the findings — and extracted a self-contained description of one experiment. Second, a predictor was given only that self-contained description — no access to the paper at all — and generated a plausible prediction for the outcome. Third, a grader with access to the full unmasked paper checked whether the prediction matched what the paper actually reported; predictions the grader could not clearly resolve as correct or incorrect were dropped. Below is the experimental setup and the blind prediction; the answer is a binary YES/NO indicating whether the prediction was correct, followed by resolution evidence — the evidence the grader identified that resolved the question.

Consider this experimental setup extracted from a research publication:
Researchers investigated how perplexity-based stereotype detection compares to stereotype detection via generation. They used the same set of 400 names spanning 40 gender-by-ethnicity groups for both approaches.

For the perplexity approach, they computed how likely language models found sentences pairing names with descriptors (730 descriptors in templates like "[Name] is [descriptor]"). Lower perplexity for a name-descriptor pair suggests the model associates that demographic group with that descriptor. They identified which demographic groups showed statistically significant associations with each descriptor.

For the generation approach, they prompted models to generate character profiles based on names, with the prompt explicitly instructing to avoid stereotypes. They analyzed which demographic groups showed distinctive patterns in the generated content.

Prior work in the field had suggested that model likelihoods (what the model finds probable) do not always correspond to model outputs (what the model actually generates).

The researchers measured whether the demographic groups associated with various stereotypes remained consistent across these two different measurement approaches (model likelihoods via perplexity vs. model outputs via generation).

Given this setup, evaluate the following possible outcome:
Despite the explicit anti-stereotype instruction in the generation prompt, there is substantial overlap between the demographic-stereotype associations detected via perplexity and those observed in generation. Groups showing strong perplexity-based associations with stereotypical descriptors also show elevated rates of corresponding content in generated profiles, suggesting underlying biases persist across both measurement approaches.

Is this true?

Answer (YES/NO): YES